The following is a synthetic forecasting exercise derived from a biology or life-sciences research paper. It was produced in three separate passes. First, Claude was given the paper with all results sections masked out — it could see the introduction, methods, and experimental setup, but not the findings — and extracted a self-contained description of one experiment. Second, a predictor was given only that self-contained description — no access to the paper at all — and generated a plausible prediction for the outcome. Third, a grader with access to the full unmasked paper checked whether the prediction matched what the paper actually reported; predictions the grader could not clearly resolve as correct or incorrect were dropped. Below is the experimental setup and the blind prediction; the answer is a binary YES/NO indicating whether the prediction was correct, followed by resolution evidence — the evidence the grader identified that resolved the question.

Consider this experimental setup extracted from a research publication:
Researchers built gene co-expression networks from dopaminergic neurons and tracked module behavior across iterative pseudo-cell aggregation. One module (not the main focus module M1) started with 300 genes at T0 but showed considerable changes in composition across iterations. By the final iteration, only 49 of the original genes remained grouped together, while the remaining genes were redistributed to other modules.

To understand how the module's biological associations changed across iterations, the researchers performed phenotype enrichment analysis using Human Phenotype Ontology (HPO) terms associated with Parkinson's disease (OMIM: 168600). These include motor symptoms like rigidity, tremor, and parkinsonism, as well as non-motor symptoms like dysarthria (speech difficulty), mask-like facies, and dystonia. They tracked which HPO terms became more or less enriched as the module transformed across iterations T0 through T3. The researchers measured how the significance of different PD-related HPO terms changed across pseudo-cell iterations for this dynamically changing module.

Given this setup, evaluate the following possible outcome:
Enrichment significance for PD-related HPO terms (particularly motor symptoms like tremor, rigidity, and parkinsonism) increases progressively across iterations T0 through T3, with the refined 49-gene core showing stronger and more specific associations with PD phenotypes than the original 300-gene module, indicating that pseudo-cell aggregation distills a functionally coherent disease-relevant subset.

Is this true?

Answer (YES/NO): NO